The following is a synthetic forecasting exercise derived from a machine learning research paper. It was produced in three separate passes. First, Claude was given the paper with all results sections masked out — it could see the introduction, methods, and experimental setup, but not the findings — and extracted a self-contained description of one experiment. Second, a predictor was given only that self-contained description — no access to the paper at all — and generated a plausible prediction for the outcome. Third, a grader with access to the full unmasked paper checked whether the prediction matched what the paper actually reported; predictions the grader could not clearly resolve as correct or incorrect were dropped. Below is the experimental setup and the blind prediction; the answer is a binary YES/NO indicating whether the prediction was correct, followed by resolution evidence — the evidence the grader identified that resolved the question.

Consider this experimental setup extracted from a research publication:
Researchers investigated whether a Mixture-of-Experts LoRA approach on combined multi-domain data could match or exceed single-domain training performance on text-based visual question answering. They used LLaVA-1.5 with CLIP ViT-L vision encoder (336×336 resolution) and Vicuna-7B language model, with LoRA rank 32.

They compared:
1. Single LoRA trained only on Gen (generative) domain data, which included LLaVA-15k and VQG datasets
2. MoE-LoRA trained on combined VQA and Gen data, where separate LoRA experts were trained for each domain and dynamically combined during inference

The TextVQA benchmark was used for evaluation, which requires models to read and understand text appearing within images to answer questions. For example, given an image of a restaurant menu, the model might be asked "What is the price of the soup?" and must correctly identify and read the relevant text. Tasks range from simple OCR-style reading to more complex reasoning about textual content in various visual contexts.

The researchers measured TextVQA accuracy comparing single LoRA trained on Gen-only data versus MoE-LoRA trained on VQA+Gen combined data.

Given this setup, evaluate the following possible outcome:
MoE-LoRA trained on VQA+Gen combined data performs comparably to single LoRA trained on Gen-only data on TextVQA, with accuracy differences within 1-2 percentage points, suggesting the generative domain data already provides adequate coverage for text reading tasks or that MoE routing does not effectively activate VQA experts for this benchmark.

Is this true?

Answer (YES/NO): YES